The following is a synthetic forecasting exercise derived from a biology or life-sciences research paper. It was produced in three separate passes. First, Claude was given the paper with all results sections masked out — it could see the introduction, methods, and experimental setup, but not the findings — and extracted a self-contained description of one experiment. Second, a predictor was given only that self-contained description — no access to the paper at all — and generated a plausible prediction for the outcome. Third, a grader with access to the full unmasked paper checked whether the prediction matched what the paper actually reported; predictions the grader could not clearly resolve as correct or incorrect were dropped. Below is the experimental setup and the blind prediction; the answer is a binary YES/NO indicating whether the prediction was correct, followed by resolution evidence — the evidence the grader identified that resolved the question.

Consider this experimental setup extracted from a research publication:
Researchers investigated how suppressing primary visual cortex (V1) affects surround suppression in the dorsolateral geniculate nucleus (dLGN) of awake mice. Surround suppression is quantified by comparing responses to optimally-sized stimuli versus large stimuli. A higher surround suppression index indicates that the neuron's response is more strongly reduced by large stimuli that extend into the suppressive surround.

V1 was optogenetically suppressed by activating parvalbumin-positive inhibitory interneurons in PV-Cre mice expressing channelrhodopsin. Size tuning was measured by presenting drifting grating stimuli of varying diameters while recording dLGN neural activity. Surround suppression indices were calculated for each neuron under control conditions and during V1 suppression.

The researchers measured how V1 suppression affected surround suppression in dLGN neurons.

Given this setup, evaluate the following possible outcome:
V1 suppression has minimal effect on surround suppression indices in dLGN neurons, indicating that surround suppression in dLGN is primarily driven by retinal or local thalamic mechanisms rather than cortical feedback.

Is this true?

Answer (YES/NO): NO